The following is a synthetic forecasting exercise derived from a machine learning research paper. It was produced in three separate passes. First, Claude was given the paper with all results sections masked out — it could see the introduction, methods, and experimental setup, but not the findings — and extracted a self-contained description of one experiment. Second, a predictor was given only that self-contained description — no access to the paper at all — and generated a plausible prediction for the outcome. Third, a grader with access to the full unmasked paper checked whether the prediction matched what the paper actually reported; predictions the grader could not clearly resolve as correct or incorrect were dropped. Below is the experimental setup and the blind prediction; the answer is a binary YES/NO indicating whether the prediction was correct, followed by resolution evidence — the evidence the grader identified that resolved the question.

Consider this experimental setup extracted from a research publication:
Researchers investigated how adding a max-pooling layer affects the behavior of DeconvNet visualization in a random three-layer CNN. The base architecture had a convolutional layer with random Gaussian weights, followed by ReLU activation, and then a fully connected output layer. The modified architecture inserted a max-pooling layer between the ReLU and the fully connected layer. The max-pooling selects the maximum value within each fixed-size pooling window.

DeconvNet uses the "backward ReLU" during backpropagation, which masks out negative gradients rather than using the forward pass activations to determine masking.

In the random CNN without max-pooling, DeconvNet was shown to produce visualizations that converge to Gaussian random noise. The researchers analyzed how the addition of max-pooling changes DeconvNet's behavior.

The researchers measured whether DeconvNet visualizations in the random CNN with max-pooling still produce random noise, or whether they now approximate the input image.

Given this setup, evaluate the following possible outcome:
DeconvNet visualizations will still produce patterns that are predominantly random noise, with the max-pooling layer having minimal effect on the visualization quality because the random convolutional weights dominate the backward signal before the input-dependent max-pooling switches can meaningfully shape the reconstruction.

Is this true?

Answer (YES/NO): NO